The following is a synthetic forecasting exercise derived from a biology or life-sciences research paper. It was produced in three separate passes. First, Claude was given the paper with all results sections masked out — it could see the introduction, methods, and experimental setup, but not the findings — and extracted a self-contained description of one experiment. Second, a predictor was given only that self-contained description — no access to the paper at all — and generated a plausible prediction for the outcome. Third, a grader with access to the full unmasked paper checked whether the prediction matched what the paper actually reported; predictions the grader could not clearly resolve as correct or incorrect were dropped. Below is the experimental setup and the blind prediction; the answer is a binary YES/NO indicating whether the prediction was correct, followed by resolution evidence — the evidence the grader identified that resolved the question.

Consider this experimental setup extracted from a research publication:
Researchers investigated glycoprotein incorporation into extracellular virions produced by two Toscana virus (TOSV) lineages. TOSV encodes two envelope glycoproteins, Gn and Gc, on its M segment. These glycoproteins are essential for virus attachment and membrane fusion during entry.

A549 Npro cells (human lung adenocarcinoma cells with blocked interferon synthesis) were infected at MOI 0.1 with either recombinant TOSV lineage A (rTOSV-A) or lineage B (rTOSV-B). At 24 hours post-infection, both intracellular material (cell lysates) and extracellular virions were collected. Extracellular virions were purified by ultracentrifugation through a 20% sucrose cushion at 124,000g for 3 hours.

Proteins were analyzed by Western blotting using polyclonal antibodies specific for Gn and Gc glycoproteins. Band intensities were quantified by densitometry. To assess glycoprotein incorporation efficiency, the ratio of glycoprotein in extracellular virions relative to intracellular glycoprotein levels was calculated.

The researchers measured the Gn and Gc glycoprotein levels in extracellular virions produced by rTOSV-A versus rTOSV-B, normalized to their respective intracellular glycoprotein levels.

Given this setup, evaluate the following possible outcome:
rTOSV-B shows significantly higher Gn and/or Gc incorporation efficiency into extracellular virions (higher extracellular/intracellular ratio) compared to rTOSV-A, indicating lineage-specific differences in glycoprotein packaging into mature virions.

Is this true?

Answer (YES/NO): YES